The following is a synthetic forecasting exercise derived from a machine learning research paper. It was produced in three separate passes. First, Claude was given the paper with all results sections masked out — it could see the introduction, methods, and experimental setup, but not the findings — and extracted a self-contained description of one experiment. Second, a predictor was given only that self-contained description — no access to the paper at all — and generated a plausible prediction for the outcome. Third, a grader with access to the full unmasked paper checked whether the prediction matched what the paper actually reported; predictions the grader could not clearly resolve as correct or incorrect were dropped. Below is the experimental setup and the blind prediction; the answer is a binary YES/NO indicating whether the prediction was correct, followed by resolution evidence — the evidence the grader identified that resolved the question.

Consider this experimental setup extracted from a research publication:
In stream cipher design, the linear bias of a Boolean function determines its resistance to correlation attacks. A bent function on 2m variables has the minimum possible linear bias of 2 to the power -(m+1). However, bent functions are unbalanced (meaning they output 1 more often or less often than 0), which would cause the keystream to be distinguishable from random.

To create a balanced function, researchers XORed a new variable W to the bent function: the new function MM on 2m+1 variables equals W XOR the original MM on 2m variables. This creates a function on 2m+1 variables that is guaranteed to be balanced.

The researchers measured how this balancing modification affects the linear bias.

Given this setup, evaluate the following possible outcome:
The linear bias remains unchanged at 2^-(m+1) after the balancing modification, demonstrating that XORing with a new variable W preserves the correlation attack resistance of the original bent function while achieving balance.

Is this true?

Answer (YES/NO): YES